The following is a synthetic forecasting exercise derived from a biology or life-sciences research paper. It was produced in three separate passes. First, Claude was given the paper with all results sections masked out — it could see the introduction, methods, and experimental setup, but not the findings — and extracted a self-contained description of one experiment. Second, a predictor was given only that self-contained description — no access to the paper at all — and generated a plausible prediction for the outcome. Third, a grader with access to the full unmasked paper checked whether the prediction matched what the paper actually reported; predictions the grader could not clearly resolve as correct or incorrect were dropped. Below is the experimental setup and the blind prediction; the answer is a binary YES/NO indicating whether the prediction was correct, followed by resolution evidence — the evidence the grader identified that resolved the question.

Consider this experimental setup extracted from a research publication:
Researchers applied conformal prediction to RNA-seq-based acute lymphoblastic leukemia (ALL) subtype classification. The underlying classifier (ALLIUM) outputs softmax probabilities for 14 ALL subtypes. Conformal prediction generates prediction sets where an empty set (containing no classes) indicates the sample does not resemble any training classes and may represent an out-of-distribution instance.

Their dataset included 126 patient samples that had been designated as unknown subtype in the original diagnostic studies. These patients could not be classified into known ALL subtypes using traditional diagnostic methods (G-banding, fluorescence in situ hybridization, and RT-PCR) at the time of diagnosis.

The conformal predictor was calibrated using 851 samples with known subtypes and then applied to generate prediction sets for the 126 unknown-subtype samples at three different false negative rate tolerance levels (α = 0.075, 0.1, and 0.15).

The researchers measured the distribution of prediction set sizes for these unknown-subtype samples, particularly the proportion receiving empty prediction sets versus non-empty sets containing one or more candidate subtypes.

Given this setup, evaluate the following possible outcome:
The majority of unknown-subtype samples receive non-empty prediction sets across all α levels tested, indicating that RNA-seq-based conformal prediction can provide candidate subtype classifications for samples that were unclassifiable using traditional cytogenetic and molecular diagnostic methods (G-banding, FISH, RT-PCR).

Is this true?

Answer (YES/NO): YES